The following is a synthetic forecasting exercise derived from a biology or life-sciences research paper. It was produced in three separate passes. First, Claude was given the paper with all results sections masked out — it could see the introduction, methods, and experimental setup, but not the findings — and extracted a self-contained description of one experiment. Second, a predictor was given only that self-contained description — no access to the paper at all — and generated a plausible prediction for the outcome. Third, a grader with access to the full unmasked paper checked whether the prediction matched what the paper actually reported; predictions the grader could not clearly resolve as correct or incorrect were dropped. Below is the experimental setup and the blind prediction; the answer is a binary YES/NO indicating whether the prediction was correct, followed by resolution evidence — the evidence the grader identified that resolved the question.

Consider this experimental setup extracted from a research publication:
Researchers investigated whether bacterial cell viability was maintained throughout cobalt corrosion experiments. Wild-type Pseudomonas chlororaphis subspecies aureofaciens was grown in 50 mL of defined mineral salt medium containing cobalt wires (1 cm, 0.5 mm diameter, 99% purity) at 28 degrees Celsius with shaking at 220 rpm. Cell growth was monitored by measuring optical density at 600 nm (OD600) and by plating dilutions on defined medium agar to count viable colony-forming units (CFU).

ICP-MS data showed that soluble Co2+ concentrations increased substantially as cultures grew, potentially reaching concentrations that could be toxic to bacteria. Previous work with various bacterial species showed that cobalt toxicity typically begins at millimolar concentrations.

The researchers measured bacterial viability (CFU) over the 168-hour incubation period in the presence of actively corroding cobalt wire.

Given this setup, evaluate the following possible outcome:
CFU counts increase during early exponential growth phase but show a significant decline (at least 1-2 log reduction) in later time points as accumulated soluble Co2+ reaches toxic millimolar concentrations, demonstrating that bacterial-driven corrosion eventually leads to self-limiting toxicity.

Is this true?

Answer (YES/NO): NO